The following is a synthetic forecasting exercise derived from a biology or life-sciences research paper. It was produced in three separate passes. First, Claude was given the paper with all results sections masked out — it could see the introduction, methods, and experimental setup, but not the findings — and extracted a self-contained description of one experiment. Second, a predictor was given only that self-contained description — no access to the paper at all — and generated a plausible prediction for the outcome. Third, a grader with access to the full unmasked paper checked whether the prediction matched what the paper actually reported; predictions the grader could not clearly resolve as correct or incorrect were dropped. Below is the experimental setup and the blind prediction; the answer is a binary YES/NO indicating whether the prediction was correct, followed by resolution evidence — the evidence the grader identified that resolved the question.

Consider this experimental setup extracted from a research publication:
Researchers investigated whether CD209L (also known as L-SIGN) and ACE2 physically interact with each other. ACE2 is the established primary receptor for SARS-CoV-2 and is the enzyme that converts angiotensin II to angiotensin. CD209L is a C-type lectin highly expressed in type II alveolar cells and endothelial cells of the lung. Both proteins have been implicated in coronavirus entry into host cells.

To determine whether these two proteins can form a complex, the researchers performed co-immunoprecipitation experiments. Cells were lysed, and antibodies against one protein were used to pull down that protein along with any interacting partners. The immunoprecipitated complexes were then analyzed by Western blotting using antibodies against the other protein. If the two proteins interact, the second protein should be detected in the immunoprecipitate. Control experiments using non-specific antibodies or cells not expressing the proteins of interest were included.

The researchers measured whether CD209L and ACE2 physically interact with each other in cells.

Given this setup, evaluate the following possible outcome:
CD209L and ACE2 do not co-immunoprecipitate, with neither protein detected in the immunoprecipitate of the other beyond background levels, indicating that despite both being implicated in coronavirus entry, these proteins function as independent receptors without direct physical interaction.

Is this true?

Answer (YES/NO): NO